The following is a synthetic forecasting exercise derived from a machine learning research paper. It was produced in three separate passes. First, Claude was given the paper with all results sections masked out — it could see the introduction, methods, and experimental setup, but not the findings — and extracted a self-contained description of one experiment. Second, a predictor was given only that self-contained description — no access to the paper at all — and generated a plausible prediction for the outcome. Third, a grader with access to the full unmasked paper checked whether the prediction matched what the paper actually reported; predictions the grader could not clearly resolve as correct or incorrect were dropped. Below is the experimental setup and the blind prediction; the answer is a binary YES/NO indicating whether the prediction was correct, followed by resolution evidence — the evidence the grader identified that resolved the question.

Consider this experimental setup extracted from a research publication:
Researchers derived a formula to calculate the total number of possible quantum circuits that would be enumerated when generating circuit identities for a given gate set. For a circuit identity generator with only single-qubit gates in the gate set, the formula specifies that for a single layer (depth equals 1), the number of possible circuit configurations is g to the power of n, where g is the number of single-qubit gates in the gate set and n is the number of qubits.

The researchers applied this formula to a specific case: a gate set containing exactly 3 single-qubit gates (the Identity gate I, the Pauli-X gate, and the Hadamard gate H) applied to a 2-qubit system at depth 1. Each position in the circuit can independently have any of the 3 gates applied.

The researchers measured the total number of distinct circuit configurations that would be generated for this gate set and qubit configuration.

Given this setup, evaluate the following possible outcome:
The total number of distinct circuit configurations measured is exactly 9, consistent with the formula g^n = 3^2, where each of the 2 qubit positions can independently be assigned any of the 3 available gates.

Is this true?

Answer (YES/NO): YES